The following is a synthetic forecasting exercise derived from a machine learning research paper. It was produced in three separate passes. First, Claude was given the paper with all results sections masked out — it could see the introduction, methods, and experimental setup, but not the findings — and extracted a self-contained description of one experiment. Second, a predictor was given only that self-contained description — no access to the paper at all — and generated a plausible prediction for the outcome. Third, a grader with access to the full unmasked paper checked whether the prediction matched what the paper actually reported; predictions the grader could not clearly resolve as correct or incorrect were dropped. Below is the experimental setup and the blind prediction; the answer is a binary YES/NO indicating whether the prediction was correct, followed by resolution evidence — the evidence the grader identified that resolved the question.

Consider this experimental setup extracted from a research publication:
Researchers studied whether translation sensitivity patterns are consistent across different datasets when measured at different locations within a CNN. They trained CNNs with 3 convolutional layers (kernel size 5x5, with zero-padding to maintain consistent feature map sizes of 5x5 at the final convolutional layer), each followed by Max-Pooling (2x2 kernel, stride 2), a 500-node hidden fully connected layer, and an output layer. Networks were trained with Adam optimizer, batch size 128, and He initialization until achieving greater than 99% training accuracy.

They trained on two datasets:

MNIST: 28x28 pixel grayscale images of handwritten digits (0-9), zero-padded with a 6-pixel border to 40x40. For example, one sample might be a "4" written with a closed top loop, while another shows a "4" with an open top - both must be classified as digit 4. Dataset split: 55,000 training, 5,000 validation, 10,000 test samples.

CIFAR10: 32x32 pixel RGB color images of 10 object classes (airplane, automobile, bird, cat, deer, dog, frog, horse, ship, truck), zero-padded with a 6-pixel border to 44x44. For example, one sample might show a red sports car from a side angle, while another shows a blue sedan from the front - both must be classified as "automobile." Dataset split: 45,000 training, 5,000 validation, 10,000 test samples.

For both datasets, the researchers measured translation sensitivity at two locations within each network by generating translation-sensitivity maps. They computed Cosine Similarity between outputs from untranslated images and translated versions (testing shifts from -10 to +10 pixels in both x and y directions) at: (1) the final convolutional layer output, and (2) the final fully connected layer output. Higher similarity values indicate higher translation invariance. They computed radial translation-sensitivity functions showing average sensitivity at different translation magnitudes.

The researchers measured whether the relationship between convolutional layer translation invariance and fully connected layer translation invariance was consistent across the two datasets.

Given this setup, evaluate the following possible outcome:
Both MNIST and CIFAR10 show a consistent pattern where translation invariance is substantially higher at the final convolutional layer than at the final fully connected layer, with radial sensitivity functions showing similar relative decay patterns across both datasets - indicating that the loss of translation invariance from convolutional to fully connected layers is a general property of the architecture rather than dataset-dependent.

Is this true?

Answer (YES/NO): NO